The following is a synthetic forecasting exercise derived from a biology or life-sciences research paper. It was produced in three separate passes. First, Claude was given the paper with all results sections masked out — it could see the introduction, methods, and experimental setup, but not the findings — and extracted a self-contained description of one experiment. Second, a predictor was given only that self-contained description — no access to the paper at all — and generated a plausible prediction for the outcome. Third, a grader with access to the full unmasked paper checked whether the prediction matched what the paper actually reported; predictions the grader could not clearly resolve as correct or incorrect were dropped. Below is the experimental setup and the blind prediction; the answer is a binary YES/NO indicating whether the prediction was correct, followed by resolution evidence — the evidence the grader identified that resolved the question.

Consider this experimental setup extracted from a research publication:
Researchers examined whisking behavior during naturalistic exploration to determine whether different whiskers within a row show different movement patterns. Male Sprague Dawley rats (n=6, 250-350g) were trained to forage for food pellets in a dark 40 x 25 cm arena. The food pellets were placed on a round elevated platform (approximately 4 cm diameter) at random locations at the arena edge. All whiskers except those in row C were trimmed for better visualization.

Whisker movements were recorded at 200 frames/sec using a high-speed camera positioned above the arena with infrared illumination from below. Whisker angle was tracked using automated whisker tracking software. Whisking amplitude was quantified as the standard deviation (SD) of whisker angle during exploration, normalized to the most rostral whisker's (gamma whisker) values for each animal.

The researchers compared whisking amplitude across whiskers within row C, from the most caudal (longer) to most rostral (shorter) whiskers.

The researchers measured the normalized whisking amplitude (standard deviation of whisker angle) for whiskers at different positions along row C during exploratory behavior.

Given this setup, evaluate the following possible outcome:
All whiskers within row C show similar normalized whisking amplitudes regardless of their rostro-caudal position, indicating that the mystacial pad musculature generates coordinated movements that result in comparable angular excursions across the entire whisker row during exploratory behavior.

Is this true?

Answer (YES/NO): NO